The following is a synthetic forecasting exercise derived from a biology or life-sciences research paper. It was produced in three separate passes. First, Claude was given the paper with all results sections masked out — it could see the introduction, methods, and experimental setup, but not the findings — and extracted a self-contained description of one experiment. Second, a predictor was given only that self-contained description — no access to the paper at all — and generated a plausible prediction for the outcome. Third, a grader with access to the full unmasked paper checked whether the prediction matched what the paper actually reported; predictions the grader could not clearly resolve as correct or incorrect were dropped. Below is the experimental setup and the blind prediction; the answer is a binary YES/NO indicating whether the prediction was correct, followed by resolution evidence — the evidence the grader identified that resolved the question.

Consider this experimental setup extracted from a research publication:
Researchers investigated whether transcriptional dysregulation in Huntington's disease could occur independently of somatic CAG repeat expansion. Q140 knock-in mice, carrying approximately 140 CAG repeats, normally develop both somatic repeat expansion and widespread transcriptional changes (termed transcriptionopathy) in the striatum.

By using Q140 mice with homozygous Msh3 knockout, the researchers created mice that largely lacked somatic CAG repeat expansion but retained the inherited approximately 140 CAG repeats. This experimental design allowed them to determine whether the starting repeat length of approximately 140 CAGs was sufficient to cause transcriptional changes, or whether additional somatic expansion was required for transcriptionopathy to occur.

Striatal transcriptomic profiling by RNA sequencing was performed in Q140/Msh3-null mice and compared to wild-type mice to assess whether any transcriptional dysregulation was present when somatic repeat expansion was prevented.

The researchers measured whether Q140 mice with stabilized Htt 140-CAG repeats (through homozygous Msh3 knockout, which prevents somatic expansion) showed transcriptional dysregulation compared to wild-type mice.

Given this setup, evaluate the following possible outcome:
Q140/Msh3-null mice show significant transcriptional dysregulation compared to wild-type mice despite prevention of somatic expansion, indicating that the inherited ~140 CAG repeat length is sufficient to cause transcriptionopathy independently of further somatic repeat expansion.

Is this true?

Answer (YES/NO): NO